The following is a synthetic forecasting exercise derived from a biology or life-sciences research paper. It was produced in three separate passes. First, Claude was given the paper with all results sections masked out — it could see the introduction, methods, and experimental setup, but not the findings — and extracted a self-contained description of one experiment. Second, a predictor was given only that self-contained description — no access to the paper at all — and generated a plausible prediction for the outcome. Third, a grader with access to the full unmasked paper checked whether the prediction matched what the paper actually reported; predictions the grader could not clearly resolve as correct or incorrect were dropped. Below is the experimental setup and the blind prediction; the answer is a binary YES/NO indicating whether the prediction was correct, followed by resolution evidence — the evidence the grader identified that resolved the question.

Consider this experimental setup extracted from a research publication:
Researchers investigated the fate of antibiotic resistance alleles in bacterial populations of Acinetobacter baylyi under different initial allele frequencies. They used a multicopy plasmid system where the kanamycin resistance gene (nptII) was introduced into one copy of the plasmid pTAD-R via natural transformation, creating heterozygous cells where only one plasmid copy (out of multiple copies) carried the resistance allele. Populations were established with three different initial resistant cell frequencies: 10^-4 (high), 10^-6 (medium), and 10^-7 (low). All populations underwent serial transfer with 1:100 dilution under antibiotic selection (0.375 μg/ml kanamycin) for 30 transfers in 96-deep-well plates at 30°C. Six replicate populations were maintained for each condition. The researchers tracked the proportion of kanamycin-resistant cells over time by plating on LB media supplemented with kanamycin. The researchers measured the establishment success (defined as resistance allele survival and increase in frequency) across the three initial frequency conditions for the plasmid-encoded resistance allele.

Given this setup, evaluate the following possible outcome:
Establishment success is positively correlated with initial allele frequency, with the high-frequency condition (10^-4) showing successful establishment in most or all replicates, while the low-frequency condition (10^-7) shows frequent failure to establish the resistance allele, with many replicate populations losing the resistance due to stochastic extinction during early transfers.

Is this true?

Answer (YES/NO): YES